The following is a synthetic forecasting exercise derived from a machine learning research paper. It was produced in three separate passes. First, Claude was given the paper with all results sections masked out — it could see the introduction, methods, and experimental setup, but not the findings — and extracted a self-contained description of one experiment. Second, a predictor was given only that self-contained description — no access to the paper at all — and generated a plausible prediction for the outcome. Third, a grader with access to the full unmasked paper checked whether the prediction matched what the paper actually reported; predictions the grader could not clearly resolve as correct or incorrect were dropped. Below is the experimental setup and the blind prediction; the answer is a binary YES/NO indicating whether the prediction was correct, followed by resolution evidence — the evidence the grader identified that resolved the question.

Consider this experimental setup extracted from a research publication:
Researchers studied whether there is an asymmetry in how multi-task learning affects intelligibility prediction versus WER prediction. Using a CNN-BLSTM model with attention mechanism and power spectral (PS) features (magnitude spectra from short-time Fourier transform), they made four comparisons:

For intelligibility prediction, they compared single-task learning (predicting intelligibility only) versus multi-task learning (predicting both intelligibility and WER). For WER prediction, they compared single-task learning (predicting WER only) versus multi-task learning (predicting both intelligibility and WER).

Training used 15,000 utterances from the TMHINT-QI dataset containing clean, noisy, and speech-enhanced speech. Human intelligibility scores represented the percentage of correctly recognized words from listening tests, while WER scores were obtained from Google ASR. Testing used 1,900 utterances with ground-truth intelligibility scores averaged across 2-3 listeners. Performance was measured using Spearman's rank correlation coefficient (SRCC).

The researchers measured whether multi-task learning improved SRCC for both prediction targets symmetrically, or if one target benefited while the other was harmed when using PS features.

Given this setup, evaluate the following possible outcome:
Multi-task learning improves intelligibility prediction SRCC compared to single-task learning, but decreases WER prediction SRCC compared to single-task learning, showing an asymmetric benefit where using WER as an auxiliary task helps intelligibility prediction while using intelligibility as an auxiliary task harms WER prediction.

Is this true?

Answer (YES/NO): YES